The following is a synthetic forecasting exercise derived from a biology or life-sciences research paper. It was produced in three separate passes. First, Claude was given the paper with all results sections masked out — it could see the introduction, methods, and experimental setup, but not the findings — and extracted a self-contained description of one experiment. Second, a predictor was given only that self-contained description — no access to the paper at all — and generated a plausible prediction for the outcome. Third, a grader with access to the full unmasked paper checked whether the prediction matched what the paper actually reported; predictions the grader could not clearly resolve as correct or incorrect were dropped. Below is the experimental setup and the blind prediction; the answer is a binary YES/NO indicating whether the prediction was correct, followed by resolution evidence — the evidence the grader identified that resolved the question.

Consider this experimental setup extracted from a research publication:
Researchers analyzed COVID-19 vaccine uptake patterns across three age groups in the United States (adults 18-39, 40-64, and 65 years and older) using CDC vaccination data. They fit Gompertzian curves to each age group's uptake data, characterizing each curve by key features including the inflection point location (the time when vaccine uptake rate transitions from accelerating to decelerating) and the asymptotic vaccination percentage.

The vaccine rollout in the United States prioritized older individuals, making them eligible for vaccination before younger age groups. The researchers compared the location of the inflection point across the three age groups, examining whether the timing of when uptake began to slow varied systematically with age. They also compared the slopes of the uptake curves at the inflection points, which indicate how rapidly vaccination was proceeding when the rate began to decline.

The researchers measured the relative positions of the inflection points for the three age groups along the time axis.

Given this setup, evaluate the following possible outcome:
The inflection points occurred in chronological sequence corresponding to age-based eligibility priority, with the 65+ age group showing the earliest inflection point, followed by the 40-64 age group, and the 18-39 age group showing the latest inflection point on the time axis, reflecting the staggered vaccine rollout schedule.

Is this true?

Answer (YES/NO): YES